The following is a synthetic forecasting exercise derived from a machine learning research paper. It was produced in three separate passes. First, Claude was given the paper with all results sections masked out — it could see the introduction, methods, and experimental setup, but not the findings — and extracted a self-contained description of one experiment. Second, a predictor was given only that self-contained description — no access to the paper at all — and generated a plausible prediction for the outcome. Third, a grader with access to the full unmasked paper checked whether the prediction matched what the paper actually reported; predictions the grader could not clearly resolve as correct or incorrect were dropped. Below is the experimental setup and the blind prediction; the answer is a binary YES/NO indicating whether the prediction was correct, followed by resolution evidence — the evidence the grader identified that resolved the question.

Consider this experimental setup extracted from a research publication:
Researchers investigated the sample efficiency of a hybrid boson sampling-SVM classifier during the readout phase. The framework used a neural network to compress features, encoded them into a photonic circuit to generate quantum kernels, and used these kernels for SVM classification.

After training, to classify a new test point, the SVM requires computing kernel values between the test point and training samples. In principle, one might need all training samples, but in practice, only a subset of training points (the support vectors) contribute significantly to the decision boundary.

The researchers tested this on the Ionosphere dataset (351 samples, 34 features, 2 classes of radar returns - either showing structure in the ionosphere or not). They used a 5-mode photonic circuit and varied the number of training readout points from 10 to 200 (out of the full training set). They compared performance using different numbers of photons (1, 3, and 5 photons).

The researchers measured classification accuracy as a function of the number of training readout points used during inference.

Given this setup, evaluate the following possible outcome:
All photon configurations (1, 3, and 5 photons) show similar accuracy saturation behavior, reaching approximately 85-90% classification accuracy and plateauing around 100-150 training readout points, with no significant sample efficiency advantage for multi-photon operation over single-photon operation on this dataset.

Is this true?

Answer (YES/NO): NO